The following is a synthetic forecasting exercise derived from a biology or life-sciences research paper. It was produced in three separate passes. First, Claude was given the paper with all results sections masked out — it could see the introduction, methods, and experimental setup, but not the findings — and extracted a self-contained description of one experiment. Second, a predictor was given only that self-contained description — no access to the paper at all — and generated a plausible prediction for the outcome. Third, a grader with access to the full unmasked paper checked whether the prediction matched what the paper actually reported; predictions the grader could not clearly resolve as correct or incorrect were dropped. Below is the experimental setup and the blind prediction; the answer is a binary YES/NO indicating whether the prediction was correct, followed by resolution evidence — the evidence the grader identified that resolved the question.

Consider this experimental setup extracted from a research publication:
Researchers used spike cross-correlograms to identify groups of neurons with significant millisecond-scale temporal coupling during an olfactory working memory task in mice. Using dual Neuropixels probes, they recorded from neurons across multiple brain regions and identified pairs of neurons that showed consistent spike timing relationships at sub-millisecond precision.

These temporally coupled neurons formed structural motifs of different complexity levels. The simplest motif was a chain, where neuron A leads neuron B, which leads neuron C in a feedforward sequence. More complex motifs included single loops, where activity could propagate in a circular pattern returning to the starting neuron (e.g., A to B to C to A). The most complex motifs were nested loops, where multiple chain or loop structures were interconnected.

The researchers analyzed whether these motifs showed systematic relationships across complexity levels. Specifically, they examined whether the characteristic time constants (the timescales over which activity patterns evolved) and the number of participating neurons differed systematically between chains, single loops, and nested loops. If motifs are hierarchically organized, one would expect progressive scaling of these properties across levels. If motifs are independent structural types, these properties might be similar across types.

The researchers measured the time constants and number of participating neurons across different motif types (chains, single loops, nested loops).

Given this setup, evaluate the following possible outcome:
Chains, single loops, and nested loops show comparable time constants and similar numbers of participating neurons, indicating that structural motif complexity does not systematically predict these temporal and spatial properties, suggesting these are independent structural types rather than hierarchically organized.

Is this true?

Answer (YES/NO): NO